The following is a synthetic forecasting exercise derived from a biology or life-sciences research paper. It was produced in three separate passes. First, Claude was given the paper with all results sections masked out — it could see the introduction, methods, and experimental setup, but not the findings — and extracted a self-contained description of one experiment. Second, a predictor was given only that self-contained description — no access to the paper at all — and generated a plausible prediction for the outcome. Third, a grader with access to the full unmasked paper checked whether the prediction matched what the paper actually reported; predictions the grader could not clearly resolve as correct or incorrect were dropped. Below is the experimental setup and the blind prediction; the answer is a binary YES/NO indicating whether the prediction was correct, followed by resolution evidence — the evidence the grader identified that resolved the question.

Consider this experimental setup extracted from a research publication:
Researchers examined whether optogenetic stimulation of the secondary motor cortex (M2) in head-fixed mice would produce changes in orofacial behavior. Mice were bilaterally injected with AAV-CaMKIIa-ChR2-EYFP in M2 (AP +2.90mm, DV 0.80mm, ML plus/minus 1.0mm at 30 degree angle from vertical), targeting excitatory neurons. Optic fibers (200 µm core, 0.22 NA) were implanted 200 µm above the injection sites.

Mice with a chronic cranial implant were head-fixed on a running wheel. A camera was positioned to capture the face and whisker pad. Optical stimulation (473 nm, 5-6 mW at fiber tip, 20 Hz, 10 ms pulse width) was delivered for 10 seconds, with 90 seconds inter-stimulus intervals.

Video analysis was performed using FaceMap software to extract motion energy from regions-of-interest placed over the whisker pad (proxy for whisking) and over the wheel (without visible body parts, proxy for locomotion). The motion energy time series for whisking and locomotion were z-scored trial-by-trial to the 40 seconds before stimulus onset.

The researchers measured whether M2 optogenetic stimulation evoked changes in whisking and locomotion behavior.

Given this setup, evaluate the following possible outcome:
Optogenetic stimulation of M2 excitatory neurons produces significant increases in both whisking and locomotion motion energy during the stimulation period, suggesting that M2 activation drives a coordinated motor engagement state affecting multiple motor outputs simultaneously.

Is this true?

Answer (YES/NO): YES